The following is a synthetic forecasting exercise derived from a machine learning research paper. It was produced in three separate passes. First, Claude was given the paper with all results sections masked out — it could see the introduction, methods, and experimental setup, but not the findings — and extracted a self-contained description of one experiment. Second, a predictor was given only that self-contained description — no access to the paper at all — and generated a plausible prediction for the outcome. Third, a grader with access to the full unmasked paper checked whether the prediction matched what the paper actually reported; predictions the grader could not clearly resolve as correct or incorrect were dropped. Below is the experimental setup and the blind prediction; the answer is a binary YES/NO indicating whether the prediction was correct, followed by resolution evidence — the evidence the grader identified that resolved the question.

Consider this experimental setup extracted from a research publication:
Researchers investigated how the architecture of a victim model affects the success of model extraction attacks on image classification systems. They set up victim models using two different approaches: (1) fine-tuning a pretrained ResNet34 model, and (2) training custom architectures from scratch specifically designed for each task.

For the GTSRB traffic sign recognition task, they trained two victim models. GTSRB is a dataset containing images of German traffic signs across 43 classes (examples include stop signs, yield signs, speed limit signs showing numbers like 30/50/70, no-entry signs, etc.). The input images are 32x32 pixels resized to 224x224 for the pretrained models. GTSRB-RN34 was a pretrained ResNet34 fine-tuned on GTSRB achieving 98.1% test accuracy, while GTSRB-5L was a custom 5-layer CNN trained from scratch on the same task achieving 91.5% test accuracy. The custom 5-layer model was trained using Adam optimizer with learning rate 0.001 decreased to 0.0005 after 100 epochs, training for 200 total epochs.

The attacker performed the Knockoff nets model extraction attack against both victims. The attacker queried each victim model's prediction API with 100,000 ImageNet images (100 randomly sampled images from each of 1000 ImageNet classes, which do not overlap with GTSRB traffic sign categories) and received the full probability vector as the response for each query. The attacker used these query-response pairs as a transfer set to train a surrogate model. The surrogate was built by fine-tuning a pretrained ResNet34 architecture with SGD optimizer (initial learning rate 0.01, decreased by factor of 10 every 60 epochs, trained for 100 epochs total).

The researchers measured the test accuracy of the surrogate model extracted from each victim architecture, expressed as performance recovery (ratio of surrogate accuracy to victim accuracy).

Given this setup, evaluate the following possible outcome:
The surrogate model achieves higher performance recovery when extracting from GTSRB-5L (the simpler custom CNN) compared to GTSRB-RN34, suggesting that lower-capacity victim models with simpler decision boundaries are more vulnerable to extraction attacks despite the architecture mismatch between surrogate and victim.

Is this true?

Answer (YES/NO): NO